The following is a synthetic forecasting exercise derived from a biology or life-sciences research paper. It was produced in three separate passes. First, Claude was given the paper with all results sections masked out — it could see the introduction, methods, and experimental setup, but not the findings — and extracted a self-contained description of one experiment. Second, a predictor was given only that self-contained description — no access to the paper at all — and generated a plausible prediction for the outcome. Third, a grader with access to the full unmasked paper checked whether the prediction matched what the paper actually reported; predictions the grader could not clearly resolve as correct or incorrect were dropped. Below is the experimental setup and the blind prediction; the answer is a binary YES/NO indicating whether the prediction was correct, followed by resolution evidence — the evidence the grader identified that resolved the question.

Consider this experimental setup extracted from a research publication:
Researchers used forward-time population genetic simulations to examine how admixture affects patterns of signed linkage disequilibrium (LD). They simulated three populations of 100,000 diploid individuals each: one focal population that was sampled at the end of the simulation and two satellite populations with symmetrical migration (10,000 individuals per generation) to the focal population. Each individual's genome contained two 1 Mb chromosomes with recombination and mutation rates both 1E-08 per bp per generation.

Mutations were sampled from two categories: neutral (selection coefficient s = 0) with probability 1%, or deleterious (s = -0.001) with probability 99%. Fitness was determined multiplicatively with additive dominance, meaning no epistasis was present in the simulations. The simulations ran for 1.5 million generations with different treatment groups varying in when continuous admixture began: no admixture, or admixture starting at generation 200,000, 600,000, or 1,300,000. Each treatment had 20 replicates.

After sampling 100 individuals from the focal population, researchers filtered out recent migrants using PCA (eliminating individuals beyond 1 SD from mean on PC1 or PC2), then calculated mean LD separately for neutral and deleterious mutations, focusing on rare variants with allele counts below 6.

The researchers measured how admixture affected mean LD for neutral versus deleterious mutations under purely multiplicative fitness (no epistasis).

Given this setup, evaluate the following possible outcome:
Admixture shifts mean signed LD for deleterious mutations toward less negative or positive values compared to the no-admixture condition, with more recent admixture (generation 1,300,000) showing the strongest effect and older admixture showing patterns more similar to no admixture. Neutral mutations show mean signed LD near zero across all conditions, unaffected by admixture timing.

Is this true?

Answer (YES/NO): NO